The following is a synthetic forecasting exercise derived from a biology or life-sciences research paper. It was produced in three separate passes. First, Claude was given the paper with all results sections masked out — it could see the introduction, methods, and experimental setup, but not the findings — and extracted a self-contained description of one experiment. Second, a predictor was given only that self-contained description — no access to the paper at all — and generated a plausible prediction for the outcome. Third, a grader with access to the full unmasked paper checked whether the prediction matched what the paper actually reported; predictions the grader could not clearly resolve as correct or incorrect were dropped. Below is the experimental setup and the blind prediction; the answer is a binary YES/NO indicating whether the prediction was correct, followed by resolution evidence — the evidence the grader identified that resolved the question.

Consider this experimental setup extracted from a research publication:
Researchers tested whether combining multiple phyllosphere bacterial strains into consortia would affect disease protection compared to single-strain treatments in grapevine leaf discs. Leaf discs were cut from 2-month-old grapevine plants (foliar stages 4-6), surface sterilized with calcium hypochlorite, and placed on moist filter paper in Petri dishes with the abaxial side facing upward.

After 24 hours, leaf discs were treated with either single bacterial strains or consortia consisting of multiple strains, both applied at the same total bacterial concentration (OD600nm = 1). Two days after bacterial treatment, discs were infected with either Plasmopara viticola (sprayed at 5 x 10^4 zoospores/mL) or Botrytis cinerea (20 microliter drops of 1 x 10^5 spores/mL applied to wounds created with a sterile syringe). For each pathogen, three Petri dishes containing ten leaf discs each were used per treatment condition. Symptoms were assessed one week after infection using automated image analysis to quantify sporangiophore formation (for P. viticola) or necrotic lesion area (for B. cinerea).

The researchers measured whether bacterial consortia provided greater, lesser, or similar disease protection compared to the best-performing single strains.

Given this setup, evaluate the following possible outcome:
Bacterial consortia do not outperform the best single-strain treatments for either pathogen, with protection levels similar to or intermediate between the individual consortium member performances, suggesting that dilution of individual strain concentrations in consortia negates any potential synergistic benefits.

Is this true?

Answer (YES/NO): NO